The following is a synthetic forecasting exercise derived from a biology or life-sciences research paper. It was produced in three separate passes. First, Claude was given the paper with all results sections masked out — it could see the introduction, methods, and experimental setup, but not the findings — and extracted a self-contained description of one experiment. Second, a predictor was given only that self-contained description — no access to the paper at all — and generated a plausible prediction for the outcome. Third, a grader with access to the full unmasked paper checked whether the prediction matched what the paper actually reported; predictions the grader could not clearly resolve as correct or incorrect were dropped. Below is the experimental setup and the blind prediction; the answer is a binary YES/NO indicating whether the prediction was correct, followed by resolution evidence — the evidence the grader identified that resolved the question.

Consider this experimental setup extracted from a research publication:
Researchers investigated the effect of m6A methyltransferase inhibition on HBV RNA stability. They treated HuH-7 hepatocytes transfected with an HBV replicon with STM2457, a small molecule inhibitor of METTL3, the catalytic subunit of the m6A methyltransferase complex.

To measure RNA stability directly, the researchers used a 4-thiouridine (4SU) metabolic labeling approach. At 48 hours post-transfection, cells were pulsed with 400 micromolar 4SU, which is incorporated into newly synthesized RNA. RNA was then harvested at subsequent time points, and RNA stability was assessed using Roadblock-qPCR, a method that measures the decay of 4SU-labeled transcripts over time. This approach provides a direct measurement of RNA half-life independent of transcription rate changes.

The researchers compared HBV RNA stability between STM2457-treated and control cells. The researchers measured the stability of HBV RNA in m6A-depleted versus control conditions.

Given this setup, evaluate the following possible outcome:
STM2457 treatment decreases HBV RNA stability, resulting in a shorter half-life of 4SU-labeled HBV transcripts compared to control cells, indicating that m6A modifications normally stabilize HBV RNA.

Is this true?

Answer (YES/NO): YES